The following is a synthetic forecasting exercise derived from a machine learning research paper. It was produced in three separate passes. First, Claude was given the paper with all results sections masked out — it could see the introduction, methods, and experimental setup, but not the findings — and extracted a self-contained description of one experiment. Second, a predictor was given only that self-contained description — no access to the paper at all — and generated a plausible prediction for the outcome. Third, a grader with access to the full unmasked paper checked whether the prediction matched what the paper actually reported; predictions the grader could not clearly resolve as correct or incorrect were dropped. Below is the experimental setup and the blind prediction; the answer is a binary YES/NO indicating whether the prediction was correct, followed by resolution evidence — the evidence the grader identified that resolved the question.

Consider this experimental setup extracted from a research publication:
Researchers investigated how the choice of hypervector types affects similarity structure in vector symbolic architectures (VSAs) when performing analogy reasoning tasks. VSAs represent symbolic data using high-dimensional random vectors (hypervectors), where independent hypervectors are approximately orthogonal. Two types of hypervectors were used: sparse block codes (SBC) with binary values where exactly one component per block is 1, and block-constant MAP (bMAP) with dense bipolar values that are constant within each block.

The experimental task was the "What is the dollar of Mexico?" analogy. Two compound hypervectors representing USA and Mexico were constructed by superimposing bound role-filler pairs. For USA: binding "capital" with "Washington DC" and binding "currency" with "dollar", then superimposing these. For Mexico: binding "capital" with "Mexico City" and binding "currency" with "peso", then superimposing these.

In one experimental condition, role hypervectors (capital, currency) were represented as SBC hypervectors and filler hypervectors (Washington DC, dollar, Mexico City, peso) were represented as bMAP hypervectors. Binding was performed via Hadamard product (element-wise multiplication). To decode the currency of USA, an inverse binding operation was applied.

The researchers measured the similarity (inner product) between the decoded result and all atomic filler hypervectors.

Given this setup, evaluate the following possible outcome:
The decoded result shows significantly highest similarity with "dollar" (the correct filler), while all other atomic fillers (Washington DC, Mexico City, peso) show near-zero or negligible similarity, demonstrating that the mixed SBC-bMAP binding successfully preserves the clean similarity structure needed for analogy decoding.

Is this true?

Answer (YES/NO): NO